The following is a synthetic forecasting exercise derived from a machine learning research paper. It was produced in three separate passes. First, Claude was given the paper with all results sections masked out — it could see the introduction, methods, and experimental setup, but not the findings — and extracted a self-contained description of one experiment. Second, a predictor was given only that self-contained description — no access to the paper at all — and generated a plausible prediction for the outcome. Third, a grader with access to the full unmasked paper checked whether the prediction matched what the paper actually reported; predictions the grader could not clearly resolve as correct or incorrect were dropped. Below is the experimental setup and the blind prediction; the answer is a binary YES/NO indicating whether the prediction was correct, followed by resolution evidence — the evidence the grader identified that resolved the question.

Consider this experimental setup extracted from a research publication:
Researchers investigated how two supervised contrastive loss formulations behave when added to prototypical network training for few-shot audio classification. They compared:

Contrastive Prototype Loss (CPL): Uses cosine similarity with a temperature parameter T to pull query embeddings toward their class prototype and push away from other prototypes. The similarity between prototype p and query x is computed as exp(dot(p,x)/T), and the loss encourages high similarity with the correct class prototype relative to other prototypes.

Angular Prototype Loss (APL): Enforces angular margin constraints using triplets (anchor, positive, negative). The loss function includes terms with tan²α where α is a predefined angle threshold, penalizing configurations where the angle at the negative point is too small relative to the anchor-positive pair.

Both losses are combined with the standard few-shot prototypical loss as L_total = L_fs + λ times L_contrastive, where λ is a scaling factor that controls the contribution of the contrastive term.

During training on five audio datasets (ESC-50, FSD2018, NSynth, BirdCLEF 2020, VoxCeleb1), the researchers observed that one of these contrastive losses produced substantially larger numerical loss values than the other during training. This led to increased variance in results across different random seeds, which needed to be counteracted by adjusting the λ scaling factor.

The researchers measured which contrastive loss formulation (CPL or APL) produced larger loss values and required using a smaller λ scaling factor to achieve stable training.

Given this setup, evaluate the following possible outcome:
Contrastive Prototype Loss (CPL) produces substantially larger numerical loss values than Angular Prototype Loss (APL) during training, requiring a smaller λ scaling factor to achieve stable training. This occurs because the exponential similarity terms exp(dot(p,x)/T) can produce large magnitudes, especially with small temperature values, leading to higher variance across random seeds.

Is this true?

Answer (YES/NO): NO